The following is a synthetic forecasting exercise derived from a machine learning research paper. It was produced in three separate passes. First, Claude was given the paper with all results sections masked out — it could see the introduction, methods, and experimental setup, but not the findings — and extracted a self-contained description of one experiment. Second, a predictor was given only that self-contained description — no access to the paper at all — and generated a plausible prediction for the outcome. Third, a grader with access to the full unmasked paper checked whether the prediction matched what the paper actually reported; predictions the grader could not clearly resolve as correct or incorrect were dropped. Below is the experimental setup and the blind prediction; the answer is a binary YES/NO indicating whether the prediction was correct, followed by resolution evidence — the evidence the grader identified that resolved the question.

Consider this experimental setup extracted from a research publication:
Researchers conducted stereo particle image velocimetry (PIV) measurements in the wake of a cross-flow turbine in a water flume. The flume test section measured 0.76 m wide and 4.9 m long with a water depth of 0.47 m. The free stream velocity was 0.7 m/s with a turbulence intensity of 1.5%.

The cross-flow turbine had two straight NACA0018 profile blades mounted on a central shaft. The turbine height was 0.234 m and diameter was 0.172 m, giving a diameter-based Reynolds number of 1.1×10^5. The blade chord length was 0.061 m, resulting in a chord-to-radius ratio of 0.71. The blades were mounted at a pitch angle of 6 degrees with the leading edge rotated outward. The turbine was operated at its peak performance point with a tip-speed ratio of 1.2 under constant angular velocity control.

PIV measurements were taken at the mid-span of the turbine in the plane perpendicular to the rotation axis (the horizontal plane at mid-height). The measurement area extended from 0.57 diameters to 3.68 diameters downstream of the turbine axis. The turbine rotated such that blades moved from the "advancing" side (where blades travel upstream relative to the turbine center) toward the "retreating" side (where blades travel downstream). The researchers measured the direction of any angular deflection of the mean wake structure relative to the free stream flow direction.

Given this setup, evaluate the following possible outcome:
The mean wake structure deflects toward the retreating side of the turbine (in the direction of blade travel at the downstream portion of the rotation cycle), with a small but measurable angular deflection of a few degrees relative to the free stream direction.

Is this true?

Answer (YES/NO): NO